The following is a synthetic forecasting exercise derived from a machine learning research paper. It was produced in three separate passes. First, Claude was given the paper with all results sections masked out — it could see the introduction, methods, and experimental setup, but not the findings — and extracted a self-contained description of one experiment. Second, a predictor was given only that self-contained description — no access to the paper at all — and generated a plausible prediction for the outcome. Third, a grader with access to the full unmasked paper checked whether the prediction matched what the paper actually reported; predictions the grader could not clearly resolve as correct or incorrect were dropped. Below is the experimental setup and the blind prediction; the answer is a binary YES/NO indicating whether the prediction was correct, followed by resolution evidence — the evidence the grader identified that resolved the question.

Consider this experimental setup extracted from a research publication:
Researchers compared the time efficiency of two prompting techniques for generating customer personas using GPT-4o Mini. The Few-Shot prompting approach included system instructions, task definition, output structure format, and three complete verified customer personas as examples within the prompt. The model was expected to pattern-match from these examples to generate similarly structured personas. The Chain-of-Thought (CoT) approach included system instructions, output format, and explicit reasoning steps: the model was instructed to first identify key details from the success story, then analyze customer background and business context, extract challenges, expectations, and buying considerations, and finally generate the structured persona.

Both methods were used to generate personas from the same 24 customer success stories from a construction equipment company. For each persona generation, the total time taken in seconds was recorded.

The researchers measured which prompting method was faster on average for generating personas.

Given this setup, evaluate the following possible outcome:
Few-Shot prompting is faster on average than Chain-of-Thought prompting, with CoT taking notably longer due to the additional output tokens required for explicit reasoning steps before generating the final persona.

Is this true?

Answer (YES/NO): NO